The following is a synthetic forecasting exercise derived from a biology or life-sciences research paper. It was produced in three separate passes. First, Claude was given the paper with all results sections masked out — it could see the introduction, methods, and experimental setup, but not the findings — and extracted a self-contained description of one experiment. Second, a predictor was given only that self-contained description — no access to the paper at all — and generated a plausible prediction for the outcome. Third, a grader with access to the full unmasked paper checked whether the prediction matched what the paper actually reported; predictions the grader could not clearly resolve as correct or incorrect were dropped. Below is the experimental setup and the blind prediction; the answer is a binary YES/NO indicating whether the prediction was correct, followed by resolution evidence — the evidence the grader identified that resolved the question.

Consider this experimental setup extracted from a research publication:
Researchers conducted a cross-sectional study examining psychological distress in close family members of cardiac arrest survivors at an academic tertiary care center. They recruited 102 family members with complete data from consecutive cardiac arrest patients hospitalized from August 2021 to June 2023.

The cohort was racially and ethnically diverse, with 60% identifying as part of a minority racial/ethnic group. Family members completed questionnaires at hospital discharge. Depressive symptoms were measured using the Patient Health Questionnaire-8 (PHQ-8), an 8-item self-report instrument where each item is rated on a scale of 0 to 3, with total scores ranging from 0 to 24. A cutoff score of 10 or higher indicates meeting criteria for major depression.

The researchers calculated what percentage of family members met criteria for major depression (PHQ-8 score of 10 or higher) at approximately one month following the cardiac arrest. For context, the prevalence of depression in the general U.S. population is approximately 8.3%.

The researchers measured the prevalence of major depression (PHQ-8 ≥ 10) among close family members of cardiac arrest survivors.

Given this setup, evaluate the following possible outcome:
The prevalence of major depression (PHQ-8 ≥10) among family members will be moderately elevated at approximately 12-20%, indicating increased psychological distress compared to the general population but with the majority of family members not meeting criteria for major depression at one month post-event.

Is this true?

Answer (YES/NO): NO